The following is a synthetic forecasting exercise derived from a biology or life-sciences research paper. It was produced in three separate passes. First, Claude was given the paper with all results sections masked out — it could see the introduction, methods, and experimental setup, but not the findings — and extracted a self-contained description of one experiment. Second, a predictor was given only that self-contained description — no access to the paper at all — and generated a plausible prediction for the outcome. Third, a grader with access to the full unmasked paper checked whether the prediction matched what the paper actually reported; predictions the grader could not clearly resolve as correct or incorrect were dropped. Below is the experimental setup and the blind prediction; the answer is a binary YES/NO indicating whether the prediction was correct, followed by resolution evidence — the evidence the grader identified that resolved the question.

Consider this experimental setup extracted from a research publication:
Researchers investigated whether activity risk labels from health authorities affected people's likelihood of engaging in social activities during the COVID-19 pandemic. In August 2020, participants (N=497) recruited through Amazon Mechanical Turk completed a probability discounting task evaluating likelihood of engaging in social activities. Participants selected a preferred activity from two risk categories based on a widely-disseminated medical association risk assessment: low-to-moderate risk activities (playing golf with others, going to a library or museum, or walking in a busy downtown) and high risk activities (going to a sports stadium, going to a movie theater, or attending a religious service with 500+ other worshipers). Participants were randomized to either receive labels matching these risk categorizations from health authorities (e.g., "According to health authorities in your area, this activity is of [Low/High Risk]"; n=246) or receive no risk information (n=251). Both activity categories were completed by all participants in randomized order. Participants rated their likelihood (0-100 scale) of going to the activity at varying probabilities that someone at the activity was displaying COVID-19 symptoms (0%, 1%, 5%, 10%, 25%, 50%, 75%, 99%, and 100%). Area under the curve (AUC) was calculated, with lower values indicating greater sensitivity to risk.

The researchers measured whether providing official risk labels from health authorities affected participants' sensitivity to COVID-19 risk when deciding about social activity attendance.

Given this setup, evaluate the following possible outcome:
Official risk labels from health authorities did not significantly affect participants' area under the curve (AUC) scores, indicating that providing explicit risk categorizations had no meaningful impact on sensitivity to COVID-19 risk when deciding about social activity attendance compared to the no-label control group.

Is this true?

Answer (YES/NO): NO